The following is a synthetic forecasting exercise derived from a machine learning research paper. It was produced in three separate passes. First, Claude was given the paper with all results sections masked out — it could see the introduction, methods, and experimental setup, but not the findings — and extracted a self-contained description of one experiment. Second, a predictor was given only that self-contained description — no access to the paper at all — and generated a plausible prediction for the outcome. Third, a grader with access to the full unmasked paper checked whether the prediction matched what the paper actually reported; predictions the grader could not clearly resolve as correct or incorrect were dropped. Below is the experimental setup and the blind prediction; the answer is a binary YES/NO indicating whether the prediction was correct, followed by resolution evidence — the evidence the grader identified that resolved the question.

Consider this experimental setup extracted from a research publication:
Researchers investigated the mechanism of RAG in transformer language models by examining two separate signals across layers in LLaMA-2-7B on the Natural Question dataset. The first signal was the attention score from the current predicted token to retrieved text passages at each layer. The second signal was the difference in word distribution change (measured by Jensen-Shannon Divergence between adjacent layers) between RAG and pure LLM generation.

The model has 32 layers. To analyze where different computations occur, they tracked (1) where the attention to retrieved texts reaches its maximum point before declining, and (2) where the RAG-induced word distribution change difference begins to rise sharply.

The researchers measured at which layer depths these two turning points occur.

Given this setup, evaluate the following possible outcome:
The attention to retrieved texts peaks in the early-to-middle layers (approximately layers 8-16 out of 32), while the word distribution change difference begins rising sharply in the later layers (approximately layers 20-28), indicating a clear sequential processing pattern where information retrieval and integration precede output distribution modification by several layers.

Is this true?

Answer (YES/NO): NO